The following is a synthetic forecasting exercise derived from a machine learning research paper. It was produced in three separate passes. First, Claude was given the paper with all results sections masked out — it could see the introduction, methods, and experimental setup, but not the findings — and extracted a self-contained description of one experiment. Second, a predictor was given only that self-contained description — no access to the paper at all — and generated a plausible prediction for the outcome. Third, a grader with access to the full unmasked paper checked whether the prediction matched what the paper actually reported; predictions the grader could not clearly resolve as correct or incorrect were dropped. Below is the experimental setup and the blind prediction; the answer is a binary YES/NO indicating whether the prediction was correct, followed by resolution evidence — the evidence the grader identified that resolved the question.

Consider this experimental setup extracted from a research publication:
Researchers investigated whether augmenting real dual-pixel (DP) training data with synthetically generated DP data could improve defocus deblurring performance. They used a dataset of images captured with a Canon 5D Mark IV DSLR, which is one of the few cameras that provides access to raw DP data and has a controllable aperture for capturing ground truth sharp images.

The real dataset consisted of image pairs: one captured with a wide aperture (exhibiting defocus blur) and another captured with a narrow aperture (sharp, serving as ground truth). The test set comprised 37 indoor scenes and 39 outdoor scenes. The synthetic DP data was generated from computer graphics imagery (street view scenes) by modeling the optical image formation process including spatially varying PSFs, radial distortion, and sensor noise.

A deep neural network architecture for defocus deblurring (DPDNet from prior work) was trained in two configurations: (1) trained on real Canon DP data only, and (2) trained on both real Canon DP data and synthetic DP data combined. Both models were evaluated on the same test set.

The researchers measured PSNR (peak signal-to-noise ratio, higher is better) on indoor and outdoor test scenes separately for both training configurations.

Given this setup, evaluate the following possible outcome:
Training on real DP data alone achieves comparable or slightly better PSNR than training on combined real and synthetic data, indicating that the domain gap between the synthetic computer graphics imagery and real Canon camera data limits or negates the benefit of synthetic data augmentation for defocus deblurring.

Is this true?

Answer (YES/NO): NO